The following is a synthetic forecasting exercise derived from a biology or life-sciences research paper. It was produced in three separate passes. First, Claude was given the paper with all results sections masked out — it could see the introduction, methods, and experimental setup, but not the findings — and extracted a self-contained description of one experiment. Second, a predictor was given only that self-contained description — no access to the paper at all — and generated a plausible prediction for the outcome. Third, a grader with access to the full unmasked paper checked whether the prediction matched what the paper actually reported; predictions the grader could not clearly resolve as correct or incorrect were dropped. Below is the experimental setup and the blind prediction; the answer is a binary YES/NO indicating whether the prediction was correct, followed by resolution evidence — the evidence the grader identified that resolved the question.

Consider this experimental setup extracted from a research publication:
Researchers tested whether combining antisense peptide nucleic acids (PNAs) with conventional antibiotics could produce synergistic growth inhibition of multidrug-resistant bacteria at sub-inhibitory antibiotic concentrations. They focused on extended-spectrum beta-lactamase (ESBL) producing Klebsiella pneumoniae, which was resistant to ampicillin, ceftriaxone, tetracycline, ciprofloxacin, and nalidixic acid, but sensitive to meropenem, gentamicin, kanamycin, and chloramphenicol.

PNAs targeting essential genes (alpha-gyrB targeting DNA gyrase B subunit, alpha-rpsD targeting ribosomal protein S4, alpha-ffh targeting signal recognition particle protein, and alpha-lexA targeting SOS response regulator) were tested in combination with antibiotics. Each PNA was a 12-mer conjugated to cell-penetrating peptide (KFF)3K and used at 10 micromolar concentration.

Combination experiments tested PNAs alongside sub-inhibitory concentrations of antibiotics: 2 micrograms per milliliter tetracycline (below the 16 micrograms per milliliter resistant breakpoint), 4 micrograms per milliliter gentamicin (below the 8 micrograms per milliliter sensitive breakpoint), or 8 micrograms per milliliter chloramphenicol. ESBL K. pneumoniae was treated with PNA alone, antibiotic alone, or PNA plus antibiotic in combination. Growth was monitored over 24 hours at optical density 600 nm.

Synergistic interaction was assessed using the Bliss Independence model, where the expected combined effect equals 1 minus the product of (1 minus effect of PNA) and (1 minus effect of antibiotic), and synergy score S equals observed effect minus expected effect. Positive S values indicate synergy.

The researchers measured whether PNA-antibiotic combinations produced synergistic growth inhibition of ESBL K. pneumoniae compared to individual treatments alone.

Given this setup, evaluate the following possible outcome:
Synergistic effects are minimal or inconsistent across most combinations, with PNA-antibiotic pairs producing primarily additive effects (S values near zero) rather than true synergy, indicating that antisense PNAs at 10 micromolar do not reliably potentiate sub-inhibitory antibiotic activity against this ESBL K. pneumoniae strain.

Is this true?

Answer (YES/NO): NO